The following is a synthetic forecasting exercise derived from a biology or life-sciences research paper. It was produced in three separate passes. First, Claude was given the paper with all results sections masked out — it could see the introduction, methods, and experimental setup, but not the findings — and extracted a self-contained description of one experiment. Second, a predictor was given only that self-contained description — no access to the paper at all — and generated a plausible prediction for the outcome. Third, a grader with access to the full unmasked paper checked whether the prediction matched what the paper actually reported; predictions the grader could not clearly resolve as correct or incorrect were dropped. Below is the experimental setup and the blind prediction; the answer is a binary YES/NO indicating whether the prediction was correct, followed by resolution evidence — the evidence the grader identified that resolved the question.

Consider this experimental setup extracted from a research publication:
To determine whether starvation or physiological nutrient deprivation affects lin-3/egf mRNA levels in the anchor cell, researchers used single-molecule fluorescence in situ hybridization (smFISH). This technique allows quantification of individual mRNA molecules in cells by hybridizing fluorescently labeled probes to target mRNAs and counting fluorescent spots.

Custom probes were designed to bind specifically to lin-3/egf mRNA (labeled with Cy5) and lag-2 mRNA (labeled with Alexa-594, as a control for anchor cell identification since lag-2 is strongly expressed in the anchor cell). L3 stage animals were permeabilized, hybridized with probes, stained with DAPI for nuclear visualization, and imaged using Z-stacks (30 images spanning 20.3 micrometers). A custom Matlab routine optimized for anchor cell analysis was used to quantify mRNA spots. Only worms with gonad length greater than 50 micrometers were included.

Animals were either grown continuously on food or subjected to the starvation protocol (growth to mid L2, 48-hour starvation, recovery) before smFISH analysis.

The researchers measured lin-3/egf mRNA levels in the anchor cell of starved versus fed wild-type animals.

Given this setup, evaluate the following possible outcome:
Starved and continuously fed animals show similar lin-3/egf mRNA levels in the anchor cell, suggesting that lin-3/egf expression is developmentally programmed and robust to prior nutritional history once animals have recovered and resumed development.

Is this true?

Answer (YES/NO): YES